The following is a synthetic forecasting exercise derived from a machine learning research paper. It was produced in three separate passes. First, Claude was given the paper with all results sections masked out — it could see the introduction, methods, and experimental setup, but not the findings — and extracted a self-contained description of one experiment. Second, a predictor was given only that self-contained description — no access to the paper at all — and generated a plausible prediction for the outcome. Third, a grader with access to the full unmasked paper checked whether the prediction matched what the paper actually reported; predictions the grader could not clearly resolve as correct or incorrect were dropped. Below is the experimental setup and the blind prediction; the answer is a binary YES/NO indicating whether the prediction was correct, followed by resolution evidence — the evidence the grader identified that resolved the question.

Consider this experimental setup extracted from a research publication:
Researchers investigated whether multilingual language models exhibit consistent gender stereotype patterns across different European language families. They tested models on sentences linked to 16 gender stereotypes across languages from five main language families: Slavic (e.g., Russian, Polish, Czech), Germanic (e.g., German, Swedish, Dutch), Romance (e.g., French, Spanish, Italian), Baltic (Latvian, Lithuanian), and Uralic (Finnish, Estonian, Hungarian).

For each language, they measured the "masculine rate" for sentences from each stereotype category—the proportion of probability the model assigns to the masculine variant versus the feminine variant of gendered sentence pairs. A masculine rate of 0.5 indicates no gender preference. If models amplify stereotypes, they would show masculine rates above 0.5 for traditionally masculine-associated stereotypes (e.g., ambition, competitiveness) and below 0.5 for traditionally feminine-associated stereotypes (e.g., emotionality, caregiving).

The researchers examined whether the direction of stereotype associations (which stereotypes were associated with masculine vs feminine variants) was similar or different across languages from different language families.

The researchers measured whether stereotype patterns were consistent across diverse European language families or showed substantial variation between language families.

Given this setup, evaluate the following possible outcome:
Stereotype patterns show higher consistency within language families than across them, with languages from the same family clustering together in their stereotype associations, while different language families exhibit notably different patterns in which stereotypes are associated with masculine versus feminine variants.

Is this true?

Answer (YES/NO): NO